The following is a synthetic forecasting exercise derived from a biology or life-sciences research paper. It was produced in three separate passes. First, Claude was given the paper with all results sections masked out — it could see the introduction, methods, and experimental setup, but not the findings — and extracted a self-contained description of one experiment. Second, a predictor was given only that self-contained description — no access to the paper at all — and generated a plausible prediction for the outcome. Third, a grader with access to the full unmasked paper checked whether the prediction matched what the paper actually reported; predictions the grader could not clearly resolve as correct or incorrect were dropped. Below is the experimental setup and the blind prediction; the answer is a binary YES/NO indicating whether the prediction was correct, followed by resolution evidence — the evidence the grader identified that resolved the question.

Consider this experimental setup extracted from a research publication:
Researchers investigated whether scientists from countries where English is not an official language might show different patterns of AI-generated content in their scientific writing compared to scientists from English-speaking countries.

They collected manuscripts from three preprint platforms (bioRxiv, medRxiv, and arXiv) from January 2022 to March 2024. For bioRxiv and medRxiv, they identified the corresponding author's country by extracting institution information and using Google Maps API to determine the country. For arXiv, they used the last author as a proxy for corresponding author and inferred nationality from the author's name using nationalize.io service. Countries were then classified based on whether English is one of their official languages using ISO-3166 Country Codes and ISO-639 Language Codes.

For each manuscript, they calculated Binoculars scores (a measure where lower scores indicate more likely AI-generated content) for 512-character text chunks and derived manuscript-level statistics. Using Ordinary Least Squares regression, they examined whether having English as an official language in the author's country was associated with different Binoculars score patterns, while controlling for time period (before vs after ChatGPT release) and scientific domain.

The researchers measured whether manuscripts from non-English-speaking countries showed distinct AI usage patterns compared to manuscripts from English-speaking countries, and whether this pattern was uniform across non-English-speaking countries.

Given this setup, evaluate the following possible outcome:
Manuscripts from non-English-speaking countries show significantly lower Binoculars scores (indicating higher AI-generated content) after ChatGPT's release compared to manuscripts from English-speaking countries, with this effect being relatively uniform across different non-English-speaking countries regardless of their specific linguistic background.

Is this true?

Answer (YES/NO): NO